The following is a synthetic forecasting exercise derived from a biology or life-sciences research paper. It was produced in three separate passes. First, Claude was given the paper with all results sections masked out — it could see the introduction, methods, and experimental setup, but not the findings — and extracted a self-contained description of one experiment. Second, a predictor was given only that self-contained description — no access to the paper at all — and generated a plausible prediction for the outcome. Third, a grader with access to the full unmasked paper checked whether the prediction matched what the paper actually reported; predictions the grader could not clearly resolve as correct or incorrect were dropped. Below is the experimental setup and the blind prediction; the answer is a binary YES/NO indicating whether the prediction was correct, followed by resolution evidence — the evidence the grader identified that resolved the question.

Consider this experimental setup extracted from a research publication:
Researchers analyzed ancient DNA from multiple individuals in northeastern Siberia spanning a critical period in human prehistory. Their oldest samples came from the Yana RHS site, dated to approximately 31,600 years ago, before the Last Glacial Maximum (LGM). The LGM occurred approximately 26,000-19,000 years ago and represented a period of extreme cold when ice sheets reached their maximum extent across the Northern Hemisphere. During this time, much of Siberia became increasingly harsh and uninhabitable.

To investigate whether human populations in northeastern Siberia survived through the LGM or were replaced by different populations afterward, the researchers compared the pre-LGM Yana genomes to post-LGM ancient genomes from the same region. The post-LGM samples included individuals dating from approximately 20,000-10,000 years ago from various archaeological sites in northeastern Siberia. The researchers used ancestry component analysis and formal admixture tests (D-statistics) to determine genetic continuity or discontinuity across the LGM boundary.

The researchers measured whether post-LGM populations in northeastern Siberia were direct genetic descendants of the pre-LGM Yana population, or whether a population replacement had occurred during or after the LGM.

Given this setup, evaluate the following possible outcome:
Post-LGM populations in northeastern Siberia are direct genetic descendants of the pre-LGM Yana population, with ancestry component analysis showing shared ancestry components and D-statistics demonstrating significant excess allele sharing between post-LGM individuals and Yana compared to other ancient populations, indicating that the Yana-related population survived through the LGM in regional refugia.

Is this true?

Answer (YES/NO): NO